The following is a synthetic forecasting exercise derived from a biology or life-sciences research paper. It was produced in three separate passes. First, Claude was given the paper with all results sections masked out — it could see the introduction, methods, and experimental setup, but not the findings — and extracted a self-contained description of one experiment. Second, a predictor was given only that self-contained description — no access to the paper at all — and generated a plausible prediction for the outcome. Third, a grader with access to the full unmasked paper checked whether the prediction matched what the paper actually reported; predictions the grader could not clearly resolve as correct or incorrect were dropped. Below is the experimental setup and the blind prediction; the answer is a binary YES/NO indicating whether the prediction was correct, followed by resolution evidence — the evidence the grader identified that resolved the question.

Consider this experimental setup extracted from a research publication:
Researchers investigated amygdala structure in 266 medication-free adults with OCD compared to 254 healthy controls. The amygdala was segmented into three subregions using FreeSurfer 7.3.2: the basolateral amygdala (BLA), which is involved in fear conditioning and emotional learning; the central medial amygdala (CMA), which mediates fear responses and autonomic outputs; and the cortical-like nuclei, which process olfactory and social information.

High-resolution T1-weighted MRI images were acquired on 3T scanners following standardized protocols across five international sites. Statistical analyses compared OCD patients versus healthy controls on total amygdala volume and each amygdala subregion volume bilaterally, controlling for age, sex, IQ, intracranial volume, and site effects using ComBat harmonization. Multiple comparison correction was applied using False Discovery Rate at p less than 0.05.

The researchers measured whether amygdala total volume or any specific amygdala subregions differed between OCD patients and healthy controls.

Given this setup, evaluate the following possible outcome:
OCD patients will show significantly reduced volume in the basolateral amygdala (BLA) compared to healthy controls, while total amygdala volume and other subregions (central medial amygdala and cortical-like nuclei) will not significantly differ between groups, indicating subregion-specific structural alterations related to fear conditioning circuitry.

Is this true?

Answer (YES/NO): NO